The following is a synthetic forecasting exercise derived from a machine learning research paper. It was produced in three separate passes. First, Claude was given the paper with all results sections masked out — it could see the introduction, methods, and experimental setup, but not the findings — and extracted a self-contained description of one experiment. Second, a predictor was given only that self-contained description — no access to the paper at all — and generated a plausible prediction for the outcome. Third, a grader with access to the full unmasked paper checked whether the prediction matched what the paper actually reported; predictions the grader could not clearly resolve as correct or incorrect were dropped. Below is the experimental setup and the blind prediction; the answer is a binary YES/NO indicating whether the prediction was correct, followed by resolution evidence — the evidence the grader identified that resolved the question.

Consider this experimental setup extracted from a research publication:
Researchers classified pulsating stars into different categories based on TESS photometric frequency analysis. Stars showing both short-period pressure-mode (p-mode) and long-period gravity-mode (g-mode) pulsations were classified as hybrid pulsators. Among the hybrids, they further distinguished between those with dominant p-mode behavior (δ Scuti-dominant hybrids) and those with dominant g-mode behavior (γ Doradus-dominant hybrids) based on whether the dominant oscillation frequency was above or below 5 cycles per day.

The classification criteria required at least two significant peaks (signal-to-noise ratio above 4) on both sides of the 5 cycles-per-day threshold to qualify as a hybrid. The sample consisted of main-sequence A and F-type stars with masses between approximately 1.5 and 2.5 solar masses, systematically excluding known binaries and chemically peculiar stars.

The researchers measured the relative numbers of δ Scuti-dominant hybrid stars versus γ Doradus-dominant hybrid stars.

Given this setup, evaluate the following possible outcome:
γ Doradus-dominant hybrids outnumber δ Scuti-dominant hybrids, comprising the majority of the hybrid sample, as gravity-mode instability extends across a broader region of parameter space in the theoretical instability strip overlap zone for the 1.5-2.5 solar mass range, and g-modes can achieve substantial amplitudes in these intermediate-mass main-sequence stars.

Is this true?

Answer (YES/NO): NO